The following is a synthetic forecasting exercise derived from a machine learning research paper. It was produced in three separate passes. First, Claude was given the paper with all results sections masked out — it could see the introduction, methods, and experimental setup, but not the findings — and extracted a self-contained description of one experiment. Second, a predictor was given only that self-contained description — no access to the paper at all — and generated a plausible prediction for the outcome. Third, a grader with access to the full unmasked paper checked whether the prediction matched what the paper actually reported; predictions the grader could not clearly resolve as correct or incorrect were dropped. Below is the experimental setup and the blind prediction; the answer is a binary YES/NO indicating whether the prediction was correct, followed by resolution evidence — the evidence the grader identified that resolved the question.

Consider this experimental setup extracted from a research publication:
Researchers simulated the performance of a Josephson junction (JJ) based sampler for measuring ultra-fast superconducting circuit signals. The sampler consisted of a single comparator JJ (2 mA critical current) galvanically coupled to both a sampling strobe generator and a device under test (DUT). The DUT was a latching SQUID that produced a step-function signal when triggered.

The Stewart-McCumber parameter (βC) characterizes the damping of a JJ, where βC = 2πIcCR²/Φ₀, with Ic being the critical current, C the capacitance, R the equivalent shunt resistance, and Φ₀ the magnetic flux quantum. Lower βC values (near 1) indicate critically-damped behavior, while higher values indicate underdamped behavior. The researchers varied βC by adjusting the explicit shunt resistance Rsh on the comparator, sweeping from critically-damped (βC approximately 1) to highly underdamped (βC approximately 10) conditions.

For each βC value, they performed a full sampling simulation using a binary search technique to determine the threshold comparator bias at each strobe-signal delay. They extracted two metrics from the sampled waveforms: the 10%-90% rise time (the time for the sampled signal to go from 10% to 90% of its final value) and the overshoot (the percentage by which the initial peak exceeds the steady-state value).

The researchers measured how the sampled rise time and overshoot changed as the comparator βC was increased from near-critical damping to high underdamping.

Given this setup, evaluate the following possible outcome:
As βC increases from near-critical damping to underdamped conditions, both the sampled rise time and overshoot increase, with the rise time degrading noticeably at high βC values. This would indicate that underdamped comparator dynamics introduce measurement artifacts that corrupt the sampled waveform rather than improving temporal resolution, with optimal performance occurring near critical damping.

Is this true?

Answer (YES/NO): NO